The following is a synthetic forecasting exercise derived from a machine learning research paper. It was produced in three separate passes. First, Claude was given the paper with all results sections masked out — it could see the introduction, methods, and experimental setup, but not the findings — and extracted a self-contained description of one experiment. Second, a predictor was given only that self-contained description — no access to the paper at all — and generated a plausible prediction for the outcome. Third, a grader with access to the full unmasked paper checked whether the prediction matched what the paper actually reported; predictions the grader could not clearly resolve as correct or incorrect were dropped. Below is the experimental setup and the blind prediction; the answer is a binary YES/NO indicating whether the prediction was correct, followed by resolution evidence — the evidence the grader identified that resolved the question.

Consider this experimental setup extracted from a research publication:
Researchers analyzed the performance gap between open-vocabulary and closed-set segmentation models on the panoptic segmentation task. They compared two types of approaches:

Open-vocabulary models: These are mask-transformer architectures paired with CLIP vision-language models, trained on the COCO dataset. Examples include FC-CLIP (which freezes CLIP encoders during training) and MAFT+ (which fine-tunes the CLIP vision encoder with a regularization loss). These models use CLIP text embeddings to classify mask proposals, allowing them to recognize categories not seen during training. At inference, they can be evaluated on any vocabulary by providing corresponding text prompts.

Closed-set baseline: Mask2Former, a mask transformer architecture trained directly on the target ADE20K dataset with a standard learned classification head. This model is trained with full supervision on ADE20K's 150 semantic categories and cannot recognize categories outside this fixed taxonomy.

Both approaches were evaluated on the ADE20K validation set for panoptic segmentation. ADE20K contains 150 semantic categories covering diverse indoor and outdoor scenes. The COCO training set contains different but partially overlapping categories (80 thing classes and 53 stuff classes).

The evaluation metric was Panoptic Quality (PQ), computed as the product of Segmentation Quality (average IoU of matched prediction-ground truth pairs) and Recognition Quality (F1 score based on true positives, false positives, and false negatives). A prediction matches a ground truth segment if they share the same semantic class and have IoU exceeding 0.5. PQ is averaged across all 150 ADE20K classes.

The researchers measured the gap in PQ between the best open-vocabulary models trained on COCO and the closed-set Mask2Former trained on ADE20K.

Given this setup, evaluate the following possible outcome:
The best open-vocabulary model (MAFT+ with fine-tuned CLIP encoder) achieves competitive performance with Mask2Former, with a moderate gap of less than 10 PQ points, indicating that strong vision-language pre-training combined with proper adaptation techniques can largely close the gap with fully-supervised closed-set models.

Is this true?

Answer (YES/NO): NO